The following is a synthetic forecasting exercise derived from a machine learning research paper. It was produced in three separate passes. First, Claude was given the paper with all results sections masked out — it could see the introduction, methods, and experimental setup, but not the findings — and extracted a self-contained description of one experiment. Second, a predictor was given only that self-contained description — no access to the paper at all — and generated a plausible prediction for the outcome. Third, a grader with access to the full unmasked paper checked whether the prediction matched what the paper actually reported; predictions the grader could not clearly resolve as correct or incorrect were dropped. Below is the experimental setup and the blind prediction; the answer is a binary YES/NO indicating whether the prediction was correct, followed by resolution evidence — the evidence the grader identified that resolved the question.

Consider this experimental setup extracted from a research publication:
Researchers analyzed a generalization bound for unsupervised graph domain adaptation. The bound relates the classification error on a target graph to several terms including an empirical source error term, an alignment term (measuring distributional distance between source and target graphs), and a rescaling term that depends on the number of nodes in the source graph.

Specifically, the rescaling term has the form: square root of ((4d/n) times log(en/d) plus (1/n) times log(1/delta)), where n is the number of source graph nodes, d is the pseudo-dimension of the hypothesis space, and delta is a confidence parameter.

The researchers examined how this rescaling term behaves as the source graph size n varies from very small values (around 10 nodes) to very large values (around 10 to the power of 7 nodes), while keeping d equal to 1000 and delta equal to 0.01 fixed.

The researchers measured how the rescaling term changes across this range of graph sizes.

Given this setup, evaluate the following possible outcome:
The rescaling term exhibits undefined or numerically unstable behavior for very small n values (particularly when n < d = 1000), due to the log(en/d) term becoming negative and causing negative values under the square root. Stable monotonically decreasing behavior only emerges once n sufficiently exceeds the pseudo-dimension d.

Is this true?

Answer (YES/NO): NO